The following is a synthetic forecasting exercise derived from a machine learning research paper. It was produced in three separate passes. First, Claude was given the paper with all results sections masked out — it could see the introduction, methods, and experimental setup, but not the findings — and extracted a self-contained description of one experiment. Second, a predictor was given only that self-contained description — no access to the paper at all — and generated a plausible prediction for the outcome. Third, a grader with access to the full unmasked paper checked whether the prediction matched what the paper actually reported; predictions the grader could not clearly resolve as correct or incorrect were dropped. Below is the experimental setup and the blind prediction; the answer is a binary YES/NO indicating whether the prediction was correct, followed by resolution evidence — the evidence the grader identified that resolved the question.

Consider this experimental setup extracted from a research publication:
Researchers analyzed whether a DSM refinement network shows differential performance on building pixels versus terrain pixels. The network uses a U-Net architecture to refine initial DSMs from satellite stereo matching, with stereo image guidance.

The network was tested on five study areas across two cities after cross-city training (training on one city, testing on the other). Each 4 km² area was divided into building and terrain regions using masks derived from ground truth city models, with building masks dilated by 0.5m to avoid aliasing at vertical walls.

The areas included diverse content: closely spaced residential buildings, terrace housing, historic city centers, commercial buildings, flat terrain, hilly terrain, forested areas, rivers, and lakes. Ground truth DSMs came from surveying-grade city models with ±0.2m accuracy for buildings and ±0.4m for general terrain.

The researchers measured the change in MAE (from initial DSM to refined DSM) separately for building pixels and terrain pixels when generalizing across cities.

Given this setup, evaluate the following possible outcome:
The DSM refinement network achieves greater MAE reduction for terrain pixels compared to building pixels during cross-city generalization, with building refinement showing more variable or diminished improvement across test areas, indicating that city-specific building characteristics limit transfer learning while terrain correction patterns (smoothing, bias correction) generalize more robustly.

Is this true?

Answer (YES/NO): YES